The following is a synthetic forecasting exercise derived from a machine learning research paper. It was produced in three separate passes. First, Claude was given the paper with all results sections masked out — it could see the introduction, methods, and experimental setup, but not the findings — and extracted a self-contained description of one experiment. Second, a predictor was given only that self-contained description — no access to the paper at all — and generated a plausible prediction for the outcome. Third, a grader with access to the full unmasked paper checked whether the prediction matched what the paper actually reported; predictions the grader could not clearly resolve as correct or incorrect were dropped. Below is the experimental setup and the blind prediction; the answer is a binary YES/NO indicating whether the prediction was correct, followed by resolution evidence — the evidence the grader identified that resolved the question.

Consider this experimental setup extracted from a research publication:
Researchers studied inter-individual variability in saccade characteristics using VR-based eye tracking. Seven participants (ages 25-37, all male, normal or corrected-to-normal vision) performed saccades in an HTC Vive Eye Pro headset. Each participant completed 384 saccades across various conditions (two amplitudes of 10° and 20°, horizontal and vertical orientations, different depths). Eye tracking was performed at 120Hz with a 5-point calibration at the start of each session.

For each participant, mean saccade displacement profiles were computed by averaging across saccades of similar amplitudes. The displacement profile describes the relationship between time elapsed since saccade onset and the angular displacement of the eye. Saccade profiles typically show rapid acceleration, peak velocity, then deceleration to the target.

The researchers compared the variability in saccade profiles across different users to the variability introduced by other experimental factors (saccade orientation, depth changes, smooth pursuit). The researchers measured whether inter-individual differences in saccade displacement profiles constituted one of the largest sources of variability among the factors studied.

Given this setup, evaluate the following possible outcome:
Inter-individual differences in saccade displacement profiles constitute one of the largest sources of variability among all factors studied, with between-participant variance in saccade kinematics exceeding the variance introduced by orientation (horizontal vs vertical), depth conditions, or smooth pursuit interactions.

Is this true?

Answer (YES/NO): YES